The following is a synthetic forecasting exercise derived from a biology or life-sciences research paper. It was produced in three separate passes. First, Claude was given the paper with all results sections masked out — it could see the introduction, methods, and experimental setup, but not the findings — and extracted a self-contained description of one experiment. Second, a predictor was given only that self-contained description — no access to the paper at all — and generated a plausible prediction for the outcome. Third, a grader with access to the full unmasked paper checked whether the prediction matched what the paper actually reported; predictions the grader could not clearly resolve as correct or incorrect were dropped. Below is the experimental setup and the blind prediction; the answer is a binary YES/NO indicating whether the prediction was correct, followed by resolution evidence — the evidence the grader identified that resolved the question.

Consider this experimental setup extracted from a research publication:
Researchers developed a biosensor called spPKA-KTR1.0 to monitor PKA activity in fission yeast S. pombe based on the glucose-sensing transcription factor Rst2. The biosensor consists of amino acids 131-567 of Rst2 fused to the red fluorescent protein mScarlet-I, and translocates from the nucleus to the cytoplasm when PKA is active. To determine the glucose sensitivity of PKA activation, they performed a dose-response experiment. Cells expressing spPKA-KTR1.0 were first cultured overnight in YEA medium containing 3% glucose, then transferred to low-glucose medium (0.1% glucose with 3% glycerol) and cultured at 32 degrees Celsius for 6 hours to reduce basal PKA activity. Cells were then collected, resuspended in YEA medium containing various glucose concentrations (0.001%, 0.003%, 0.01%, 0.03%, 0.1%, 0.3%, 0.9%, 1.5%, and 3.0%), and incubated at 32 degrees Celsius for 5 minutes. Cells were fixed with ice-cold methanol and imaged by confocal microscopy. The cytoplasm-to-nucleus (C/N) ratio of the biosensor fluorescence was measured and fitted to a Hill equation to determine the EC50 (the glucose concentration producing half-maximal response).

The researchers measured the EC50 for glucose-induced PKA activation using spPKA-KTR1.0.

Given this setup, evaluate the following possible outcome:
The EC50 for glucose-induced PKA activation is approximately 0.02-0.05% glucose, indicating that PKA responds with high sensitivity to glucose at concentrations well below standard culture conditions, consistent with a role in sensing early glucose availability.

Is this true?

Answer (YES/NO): NO